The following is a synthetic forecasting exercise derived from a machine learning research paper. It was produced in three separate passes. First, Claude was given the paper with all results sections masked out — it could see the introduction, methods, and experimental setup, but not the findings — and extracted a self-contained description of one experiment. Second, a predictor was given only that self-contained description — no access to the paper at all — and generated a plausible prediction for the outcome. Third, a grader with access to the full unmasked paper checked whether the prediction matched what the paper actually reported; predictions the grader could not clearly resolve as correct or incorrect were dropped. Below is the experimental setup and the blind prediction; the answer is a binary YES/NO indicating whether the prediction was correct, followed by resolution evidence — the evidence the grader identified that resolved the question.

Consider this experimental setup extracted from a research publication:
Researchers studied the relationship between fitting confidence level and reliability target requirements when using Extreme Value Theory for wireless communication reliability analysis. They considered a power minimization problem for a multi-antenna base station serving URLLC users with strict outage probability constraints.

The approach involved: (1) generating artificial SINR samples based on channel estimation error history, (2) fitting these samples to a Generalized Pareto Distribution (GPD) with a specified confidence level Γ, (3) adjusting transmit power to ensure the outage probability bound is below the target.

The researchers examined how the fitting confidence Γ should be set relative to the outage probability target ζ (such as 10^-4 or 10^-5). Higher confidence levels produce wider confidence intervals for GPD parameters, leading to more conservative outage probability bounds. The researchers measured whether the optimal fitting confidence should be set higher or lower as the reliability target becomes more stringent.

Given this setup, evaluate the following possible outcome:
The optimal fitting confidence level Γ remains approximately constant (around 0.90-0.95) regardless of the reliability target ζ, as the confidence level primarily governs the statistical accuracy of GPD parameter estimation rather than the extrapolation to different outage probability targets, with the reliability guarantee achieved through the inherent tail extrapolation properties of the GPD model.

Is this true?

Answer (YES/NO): NO